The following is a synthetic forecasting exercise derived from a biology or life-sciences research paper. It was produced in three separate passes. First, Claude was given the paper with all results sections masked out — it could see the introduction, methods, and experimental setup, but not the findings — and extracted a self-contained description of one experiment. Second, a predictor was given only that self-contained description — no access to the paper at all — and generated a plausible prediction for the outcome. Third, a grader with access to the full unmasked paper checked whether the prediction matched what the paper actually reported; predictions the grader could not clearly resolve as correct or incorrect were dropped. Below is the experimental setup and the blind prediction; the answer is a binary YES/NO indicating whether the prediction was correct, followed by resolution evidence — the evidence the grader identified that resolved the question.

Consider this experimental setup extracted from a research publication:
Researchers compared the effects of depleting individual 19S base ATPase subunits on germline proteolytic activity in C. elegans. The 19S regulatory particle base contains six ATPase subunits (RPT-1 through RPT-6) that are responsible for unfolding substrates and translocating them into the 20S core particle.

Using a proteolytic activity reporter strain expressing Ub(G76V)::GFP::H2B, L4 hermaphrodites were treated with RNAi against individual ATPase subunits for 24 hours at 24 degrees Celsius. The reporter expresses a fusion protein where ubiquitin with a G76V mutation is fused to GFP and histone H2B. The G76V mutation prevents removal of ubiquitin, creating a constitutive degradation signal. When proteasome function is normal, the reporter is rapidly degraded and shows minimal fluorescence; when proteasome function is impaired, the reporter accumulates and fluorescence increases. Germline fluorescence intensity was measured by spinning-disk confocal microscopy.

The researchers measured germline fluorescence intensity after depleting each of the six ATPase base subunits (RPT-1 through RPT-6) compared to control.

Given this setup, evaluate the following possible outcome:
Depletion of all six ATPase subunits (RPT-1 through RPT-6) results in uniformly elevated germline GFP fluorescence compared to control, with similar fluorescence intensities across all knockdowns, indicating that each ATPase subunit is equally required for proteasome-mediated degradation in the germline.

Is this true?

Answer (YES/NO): NO